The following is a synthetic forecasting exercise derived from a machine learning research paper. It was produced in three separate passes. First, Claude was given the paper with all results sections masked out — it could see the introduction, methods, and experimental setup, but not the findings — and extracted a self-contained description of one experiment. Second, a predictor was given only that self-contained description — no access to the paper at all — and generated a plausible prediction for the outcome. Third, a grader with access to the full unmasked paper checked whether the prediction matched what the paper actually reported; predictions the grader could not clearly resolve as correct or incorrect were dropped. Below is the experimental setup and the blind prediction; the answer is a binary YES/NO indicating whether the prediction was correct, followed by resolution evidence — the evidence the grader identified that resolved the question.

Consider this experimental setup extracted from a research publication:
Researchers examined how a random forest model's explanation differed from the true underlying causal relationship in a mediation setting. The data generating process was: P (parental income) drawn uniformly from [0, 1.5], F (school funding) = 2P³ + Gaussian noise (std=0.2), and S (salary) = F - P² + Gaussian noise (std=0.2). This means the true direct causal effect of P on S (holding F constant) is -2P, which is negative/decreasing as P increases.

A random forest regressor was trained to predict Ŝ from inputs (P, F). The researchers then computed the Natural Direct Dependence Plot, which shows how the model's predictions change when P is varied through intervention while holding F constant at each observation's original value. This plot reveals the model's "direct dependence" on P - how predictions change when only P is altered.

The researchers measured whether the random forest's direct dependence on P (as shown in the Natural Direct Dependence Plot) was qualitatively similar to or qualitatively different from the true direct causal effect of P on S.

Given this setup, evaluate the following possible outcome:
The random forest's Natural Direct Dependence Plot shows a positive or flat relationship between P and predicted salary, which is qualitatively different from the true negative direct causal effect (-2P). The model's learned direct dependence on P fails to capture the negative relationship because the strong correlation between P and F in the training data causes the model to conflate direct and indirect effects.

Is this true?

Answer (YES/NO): YES